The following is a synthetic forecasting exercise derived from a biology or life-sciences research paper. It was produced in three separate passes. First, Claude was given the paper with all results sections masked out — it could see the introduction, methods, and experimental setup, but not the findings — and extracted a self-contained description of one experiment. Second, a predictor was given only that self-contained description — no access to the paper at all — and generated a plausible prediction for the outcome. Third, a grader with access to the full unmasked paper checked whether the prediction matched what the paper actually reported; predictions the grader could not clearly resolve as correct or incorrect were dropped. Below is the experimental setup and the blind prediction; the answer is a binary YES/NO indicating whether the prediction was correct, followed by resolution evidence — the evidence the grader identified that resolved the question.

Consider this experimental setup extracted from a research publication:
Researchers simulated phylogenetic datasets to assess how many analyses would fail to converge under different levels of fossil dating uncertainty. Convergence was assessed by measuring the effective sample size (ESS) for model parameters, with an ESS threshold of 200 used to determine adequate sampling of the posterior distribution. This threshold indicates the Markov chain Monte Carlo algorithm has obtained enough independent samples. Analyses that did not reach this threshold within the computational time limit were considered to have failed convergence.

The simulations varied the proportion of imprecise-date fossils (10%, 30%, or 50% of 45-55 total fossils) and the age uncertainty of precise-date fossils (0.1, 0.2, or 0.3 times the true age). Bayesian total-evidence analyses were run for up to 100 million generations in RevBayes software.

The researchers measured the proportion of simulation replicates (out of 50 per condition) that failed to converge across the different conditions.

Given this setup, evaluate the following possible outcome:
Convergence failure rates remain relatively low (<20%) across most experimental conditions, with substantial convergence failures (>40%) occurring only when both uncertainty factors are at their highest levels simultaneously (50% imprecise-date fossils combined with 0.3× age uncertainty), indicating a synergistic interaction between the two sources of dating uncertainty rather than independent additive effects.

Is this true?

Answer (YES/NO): NO